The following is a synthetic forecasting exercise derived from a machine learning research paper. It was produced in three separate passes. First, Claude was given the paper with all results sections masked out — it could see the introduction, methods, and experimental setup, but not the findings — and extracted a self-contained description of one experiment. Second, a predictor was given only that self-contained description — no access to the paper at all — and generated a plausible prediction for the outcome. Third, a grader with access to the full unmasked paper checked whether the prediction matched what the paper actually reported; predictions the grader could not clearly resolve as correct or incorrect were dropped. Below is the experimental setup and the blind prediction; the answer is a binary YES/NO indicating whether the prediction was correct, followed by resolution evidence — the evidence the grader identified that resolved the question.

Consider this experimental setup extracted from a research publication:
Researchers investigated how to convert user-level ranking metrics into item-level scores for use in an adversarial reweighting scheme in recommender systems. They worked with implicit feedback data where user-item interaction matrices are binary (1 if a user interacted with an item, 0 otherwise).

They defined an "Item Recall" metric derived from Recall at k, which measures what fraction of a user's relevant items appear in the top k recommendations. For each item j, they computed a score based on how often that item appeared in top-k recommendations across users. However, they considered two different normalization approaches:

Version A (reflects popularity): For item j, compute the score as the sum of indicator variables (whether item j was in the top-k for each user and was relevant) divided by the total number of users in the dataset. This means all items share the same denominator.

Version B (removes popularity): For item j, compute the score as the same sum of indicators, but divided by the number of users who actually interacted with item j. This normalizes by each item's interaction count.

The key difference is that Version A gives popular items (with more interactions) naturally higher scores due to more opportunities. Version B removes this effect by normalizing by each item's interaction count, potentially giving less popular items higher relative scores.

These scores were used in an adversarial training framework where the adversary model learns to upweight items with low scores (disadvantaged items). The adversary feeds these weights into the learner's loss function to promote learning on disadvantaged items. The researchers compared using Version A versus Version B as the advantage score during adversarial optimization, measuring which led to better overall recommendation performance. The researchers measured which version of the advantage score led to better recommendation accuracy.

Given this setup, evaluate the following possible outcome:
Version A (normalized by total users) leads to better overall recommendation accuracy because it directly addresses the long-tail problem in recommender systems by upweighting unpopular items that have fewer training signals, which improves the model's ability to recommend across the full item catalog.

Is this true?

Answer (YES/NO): YES